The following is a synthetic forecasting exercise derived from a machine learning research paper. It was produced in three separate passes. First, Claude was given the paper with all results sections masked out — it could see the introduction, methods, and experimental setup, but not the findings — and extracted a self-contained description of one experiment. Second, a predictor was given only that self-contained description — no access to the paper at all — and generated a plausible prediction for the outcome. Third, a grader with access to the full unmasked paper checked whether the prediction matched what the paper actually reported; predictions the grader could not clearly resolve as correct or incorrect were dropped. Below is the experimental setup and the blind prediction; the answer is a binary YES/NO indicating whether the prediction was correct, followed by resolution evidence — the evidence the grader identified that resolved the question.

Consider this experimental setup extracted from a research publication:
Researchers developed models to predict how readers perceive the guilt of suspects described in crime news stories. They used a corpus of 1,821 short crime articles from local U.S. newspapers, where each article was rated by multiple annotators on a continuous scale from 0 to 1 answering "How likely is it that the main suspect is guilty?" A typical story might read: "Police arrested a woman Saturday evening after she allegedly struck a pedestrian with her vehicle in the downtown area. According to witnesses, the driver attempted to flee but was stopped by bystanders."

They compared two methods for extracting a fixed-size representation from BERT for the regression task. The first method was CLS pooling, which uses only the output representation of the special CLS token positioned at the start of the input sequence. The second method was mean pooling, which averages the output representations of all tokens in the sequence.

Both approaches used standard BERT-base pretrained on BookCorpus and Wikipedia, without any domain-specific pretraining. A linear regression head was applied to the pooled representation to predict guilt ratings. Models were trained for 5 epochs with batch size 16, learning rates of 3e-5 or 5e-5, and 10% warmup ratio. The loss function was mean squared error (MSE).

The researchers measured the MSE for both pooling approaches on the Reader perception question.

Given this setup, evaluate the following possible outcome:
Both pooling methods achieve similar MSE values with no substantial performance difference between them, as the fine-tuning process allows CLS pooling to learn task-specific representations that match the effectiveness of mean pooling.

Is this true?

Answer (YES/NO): NO